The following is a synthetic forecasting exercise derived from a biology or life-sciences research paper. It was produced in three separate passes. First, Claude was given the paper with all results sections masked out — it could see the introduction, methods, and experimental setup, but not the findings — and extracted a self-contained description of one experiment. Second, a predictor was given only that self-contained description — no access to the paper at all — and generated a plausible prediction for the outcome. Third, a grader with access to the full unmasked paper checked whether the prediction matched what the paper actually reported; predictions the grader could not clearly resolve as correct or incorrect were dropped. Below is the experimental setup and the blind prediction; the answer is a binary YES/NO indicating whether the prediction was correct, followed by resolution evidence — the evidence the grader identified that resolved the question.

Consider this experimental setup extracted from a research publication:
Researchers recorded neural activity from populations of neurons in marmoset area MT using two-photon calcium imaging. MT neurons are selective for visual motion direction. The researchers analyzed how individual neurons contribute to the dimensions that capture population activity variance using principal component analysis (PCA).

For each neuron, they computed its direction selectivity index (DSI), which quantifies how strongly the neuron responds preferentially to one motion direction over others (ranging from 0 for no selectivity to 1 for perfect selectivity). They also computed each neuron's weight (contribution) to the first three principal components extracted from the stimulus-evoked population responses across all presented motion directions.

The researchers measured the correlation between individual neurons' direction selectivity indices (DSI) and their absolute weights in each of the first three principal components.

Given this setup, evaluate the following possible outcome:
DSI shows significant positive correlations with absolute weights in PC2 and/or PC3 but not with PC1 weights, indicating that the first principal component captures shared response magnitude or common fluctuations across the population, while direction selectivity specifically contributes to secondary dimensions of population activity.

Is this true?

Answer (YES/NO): YES